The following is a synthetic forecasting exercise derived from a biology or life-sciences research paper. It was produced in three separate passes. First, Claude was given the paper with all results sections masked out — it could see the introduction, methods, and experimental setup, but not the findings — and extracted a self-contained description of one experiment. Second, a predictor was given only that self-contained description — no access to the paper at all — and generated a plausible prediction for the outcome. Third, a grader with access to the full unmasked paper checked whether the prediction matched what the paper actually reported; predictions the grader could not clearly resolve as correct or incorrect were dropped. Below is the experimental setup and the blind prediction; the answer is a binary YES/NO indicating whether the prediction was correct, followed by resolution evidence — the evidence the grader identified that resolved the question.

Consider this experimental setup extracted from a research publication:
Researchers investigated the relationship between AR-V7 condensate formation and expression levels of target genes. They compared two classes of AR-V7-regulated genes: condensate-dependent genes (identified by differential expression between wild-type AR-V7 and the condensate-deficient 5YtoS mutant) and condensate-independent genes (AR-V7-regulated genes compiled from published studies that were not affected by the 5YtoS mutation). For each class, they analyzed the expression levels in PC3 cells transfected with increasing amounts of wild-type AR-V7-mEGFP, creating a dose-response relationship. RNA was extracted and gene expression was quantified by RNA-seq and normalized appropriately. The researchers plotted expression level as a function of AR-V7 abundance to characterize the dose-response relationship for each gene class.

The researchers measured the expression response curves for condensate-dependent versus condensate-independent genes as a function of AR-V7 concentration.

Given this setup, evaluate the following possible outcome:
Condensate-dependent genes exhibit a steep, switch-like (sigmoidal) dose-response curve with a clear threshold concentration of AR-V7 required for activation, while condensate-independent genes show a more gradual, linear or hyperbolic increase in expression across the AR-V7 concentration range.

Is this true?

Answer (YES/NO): NO